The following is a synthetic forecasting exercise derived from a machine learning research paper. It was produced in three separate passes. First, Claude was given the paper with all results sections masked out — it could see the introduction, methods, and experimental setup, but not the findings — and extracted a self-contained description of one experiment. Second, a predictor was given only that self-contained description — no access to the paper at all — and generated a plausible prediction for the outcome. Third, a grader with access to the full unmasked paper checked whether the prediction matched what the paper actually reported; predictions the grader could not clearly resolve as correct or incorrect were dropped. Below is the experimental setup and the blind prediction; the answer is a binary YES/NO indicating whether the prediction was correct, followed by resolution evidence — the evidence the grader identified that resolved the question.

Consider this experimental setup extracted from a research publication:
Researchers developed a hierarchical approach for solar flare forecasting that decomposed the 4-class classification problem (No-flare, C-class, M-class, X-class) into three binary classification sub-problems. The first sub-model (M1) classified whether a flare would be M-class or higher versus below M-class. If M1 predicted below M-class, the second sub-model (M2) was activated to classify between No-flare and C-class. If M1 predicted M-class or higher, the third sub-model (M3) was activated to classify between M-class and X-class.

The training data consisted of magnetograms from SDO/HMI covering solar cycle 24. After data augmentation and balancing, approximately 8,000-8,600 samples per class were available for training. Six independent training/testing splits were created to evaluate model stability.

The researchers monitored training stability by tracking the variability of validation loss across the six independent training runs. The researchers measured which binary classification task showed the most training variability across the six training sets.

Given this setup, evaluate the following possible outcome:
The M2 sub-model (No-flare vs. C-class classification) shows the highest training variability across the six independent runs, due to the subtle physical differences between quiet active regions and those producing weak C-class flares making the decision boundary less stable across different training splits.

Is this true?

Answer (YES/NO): NO